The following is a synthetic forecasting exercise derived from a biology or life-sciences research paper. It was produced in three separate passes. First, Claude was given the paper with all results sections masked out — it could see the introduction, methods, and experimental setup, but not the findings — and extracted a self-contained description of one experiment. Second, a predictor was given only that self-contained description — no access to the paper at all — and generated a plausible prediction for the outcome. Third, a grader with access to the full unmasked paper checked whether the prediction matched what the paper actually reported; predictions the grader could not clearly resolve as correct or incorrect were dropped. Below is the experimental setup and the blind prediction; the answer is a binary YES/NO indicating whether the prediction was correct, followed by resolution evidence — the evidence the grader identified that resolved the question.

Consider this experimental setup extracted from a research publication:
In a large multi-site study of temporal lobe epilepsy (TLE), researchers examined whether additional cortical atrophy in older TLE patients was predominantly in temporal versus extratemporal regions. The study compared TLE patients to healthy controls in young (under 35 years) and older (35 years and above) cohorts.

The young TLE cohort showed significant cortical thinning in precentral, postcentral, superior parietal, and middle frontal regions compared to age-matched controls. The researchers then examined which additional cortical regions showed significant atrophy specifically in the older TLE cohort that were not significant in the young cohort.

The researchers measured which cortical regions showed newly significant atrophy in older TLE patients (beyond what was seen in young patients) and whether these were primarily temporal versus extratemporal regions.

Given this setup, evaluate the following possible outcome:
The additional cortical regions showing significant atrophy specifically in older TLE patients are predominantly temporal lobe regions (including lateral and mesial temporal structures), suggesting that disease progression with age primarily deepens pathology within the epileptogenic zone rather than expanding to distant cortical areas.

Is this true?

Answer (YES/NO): NO